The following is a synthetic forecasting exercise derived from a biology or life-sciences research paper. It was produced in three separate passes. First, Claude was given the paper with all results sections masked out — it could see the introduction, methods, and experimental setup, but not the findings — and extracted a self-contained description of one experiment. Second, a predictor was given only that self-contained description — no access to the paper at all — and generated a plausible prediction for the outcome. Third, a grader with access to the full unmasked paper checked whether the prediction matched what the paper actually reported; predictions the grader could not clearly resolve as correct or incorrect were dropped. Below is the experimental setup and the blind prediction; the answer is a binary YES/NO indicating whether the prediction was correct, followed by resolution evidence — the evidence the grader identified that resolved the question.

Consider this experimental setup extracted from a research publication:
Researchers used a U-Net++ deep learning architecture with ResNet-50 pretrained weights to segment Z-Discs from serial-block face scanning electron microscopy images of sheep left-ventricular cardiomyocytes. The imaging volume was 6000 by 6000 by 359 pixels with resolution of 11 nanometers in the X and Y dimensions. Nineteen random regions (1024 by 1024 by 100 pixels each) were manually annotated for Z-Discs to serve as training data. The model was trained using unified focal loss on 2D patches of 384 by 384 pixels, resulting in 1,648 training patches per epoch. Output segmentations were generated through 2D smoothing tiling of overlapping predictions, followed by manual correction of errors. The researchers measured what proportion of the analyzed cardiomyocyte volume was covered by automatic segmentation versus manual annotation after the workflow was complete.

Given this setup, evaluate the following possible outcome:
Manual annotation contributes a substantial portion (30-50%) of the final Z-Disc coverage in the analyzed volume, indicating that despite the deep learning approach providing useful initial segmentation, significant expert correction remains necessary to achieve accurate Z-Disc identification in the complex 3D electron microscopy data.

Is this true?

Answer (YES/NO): NO